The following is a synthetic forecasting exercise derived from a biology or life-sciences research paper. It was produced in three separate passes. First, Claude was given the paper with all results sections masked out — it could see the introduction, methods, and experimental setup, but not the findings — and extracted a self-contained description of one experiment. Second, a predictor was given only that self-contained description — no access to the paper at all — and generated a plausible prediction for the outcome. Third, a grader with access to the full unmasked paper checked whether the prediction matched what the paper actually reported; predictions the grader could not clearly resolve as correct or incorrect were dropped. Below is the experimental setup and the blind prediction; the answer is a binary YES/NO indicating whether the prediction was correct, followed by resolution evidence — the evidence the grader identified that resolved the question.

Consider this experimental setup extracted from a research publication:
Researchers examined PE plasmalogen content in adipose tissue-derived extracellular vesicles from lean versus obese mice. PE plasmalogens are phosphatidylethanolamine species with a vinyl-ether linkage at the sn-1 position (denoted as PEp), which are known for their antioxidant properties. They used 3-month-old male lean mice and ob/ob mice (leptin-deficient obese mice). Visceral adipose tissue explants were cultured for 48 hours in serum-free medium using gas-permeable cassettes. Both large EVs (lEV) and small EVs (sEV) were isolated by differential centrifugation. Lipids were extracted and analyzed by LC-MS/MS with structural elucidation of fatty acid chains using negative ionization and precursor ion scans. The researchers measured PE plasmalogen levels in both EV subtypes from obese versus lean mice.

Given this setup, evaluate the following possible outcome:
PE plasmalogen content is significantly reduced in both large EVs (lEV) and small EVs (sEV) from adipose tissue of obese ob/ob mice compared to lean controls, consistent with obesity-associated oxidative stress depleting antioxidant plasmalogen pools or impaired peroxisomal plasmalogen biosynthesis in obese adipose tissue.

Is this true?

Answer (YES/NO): YES